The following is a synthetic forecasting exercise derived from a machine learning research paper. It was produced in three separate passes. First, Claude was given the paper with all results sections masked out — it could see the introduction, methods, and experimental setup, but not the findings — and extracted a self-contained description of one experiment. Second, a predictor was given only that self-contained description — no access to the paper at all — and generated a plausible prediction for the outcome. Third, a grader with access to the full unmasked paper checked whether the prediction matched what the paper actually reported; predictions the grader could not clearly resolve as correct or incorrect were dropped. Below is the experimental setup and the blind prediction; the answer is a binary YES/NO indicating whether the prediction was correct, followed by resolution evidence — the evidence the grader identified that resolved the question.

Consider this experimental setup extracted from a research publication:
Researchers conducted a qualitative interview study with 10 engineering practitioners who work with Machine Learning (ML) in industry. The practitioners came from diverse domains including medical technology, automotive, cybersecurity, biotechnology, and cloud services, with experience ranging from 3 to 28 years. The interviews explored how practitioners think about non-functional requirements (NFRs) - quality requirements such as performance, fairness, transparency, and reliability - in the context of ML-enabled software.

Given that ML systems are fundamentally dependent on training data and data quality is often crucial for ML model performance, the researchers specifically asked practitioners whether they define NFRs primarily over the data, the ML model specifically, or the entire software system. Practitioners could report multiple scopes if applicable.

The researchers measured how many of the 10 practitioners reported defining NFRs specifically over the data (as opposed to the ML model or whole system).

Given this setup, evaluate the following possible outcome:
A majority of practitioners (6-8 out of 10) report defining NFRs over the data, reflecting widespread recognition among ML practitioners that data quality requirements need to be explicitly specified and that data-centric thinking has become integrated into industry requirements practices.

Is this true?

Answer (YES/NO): NO